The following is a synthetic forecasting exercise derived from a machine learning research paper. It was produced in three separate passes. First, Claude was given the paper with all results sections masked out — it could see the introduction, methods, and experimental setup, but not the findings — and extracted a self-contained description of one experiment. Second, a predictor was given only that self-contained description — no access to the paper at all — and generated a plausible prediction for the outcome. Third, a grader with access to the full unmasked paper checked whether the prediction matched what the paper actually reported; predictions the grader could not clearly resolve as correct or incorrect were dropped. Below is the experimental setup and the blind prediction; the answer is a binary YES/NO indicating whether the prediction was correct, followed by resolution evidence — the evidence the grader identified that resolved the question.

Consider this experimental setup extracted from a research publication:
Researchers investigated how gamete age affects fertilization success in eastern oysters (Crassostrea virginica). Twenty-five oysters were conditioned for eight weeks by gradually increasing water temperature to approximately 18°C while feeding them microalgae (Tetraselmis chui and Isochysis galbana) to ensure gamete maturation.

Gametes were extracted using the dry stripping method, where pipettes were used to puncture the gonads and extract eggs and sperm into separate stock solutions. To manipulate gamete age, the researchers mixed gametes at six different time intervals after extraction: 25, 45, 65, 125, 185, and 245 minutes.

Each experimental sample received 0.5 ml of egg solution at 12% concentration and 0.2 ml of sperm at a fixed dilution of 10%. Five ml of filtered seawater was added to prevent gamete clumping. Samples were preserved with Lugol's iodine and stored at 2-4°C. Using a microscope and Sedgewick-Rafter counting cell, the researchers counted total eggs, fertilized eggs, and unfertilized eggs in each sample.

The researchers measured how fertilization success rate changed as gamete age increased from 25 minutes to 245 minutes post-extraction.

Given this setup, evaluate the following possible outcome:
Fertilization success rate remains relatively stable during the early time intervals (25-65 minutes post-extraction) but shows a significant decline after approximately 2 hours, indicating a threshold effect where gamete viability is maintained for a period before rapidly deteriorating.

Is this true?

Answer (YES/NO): NO